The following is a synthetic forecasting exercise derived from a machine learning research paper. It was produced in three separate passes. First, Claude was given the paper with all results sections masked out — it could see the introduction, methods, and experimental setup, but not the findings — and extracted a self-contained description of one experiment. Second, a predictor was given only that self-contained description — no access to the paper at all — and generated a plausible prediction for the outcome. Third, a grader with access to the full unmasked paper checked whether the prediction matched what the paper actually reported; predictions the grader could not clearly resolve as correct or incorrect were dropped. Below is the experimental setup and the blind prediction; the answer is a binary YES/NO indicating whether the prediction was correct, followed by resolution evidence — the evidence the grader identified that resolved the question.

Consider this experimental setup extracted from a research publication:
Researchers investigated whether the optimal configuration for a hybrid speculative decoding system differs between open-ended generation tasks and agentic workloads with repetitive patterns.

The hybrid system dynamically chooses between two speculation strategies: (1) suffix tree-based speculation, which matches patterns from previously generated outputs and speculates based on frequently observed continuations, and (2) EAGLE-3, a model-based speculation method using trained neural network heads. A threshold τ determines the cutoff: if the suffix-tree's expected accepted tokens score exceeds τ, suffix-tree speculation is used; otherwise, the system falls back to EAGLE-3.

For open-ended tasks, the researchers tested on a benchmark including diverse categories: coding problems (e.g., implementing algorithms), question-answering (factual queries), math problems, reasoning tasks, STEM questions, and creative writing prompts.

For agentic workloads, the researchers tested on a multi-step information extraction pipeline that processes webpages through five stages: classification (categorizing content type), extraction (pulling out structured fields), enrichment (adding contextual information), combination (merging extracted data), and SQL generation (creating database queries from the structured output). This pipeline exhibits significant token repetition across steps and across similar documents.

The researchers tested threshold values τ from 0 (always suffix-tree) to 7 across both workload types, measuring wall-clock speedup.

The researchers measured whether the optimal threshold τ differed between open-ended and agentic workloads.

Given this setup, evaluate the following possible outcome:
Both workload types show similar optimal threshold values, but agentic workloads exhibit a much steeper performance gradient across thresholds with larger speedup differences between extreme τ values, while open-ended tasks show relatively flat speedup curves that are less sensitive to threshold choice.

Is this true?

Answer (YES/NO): NO